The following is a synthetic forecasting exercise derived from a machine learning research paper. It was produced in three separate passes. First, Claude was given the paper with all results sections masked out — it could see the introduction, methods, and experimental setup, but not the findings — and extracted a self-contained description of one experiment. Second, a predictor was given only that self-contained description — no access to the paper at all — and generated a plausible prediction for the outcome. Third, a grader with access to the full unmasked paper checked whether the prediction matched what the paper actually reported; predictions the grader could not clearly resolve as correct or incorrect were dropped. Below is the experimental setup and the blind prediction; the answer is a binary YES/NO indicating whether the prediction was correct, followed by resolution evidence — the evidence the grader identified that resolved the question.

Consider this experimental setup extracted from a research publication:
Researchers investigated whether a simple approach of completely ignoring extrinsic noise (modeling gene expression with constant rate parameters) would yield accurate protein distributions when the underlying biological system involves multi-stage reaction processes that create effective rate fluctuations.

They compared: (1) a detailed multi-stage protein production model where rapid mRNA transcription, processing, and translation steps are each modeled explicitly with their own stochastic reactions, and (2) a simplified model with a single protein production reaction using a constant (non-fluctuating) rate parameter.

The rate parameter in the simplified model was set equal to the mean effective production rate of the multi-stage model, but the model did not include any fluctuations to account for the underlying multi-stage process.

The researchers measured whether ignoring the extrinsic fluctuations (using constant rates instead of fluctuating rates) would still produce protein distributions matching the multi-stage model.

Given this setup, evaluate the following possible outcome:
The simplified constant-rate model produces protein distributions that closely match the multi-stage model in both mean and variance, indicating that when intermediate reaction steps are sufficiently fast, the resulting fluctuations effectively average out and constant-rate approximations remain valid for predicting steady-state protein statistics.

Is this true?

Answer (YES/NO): NO